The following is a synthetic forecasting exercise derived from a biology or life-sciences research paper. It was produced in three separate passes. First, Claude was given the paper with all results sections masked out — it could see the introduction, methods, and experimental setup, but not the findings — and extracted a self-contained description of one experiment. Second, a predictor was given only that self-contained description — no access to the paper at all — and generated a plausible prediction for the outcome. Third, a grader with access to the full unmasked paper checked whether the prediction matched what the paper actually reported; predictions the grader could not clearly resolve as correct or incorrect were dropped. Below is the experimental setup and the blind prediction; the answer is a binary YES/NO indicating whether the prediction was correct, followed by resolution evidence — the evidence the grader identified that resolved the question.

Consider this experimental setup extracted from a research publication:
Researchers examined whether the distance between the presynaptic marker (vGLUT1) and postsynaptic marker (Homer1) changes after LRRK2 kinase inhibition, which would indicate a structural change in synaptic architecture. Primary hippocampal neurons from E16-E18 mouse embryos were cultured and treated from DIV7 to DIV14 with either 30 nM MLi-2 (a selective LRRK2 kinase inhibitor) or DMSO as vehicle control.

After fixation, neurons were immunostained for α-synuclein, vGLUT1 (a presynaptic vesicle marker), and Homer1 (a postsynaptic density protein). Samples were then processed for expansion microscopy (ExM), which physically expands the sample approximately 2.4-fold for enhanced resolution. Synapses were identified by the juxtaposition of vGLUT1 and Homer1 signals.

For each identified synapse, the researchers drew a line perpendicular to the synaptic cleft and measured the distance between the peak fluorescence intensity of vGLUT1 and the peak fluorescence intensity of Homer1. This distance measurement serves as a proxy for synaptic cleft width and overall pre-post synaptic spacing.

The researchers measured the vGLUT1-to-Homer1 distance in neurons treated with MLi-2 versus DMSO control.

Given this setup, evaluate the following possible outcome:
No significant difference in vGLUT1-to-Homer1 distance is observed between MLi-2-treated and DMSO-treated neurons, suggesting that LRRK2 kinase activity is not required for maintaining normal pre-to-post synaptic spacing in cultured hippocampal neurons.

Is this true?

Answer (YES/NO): YES